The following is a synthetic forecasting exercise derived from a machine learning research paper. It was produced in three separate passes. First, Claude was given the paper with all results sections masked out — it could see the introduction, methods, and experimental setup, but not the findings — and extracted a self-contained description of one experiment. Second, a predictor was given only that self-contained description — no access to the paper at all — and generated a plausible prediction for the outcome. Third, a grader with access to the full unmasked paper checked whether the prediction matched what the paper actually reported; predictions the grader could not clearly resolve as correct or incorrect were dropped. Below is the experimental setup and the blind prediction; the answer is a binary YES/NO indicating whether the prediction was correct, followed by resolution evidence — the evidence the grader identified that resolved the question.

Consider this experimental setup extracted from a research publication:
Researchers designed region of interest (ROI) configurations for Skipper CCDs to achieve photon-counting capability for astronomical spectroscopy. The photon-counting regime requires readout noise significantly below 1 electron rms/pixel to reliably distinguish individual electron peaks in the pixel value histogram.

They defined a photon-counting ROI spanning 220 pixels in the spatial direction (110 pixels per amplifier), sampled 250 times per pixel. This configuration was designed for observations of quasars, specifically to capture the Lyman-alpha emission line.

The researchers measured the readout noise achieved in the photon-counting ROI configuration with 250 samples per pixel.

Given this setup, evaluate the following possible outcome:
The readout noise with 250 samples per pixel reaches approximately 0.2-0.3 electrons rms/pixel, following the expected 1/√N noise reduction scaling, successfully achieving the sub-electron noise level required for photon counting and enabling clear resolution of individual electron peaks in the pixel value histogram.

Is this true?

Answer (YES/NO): YES